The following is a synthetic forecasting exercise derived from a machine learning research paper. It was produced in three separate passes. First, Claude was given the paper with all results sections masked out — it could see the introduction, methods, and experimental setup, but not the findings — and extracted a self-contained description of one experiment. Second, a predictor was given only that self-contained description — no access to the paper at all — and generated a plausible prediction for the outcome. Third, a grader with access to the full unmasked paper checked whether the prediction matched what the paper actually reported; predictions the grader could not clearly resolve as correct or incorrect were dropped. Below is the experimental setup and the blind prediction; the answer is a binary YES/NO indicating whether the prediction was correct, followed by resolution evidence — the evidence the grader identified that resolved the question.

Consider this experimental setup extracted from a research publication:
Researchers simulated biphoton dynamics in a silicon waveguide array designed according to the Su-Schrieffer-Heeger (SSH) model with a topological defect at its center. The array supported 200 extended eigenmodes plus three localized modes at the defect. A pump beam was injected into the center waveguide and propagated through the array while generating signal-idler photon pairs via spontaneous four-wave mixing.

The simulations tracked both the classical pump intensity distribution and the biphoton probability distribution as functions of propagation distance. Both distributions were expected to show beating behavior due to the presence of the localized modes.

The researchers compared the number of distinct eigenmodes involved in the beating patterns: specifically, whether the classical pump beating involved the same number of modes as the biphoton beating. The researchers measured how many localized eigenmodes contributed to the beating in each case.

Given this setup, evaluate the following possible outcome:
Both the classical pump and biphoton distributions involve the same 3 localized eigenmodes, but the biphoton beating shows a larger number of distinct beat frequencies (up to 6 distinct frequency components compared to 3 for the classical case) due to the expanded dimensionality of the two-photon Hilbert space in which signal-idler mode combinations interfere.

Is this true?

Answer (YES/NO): NO